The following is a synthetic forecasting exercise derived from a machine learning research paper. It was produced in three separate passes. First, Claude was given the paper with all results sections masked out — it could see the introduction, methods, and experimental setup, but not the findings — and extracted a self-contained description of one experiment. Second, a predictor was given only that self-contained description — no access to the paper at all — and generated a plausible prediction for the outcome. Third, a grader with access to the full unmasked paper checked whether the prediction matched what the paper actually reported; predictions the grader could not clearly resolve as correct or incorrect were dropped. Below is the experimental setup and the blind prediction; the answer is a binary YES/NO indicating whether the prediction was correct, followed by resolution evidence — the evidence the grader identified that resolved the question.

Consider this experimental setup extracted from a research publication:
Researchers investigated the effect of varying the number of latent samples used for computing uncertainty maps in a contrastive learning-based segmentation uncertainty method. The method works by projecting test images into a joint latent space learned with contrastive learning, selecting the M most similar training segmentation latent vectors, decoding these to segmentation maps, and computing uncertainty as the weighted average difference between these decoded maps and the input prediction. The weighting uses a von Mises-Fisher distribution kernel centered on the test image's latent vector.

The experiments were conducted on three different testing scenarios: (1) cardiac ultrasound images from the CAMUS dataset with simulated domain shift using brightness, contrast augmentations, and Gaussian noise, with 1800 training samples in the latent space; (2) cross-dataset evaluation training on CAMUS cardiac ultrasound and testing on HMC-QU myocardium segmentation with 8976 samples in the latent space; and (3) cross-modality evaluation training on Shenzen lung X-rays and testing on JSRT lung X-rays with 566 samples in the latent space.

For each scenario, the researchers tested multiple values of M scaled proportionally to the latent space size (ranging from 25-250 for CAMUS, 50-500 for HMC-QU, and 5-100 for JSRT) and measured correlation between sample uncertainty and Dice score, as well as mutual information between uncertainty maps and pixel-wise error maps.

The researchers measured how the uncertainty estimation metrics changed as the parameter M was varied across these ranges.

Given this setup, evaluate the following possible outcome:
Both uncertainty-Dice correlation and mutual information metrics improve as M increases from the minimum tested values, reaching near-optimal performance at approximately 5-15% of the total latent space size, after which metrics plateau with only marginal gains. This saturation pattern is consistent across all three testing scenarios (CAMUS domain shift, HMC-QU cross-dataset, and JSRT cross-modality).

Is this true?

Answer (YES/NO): NO